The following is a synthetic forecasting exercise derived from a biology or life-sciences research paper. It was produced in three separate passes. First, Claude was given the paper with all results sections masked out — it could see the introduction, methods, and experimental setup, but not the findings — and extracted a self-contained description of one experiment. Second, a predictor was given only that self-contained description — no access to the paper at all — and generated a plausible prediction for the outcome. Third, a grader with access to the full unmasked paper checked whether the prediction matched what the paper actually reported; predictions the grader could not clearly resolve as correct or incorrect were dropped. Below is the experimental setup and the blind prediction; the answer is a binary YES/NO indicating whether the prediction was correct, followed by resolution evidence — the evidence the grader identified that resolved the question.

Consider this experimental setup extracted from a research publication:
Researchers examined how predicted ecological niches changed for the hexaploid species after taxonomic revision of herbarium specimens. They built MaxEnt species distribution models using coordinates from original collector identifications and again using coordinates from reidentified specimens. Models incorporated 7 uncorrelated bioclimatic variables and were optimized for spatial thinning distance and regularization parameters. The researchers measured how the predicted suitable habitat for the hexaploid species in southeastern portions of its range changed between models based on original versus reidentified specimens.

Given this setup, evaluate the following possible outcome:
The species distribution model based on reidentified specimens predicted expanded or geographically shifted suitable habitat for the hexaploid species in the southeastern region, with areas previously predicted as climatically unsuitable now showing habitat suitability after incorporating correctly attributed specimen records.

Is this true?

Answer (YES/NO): YES